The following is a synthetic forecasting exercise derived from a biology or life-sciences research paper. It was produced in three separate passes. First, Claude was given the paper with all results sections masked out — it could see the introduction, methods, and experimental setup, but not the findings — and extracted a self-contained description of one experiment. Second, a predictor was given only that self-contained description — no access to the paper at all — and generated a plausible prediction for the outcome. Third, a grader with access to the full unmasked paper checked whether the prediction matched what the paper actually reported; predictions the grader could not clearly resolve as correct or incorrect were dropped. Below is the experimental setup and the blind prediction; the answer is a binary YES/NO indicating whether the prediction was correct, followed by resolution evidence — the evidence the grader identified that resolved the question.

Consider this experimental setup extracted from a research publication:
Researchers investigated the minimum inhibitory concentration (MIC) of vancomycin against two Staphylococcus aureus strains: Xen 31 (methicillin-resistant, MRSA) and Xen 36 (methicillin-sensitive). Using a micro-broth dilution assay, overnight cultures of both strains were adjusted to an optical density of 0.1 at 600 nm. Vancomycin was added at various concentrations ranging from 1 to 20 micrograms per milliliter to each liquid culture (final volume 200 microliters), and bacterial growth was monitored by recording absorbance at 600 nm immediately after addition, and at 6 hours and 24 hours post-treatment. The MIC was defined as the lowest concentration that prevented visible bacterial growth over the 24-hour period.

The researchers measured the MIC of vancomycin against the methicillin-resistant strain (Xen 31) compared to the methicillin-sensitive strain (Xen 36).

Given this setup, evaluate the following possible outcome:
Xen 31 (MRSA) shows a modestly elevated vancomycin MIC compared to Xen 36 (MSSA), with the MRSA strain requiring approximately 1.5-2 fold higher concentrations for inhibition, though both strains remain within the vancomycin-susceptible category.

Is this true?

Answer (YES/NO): NO